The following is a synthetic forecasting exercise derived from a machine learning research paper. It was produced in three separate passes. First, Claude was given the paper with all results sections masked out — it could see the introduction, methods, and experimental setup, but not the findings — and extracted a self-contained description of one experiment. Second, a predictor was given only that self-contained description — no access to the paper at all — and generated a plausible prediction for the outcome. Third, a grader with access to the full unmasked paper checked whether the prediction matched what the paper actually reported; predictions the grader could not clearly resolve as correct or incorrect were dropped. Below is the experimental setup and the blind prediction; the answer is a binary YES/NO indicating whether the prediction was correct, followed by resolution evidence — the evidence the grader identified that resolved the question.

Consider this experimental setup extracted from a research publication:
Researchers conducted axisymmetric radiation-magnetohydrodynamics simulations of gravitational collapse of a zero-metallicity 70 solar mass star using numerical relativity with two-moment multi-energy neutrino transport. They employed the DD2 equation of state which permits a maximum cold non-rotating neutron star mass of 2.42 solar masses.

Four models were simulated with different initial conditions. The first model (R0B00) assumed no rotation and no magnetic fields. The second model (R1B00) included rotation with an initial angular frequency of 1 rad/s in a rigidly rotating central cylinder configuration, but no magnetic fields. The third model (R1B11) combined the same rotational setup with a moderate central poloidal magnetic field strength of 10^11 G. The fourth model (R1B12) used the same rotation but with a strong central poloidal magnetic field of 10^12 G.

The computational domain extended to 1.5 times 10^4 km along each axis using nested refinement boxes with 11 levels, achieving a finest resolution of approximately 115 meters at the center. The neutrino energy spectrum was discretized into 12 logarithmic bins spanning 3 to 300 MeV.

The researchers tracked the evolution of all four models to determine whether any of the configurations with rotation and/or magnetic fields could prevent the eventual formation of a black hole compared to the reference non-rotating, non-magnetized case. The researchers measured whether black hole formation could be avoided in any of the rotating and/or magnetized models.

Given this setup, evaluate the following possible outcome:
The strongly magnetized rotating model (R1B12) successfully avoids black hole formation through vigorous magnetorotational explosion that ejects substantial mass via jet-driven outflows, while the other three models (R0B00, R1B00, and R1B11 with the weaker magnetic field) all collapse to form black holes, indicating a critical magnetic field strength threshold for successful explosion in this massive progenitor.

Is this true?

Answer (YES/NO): NO